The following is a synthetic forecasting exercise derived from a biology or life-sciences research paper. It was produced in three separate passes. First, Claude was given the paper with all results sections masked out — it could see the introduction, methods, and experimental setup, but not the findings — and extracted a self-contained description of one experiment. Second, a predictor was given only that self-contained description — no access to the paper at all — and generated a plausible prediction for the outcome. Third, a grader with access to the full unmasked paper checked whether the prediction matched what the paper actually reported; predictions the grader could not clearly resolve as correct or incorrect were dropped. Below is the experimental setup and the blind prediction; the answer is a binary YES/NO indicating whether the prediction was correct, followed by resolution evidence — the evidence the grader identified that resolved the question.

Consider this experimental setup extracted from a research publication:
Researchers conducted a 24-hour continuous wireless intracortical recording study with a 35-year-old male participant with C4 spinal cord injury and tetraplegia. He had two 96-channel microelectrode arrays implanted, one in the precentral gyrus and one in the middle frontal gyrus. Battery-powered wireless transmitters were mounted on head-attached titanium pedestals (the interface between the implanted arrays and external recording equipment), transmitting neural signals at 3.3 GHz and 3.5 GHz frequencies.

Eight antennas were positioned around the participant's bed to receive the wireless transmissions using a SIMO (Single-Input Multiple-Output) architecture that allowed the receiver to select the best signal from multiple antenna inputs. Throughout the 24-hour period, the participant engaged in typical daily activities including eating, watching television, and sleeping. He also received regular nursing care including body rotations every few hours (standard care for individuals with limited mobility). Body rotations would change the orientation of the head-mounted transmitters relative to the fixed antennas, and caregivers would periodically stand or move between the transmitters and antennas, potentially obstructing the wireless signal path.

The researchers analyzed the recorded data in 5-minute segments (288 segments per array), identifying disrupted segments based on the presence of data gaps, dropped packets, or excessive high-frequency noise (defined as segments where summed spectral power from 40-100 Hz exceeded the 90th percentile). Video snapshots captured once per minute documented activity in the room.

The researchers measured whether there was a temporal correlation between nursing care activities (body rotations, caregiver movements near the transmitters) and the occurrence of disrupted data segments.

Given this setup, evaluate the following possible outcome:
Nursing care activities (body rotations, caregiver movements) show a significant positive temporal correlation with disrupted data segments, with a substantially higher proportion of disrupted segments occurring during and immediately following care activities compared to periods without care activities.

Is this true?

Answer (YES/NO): YES